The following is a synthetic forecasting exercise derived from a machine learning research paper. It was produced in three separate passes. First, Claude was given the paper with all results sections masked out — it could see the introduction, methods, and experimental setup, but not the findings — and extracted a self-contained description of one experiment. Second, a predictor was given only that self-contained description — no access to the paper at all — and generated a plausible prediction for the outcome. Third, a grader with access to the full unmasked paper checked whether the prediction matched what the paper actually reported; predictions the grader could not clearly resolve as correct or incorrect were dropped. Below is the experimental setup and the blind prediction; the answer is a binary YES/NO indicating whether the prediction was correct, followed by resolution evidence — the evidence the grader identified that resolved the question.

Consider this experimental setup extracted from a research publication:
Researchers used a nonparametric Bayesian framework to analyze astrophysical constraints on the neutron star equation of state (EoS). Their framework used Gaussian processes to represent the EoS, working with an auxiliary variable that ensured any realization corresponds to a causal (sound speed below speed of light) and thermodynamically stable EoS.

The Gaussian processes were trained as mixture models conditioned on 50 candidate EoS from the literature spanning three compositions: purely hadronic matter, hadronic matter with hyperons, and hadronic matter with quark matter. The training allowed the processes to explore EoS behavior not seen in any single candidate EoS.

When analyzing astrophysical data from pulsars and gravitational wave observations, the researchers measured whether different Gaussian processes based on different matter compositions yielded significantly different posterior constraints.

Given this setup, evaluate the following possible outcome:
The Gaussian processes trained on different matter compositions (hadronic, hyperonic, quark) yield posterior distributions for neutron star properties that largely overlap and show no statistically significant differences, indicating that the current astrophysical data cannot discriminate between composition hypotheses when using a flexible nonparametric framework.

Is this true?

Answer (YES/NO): YES